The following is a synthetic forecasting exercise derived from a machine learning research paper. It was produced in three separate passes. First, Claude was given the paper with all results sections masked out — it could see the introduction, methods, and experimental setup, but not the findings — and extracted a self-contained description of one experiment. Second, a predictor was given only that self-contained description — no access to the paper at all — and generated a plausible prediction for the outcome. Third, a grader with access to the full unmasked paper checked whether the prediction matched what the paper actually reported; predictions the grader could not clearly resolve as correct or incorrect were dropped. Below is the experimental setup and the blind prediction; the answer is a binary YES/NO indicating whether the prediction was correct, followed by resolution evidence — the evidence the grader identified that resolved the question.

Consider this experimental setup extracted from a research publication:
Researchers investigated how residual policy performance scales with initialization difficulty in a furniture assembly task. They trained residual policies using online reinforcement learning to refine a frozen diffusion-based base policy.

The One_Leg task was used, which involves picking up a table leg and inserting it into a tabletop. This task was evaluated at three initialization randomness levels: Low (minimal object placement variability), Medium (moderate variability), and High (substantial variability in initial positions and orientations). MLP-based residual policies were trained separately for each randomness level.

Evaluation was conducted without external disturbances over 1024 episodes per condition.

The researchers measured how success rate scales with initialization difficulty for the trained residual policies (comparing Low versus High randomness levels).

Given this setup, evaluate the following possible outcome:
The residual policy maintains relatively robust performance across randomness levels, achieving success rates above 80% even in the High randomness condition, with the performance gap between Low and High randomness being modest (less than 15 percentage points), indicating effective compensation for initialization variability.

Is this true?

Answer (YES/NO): NO